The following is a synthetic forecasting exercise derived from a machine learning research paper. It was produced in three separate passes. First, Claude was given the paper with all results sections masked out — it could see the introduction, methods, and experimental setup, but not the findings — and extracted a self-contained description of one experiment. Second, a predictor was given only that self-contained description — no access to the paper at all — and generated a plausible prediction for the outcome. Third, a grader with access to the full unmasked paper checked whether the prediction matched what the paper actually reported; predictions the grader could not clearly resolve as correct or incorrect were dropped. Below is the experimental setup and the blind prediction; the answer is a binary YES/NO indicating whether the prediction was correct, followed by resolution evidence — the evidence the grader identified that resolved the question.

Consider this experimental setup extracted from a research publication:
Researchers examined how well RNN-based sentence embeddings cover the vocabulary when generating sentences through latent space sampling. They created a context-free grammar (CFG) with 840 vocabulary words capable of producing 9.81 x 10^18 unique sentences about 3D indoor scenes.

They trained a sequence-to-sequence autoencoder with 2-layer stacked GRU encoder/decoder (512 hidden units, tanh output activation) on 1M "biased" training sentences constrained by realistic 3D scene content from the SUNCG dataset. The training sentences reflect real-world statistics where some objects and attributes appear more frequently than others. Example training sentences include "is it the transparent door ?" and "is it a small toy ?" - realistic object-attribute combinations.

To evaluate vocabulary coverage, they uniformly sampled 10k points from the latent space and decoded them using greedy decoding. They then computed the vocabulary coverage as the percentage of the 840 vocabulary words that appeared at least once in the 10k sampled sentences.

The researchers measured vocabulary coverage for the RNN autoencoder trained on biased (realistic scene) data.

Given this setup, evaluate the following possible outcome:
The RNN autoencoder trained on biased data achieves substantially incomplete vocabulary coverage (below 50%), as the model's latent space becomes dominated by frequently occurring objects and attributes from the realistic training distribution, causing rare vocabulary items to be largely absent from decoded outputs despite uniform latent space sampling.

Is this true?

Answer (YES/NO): YES